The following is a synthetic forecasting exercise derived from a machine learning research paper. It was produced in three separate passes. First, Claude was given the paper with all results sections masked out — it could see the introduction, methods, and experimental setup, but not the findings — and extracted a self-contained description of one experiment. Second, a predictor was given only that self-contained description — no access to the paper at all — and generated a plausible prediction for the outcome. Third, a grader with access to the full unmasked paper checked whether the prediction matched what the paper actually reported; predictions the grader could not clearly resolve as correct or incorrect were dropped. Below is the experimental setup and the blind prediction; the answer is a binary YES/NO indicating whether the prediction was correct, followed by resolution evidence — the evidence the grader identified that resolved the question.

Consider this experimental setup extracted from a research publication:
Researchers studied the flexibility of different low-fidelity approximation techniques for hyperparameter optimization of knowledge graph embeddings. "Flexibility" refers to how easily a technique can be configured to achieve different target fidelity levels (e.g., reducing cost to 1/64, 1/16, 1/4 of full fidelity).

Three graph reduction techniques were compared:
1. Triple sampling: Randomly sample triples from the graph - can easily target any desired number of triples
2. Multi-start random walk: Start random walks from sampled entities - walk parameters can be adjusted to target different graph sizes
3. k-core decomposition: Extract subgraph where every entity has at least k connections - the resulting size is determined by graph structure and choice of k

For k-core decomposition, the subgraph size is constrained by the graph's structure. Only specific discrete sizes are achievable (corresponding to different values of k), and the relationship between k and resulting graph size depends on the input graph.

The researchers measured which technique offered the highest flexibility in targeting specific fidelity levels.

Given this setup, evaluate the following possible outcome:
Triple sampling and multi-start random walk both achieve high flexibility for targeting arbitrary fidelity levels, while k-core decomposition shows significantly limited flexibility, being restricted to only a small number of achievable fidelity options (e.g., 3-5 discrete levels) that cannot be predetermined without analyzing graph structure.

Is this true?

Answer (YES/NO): NO